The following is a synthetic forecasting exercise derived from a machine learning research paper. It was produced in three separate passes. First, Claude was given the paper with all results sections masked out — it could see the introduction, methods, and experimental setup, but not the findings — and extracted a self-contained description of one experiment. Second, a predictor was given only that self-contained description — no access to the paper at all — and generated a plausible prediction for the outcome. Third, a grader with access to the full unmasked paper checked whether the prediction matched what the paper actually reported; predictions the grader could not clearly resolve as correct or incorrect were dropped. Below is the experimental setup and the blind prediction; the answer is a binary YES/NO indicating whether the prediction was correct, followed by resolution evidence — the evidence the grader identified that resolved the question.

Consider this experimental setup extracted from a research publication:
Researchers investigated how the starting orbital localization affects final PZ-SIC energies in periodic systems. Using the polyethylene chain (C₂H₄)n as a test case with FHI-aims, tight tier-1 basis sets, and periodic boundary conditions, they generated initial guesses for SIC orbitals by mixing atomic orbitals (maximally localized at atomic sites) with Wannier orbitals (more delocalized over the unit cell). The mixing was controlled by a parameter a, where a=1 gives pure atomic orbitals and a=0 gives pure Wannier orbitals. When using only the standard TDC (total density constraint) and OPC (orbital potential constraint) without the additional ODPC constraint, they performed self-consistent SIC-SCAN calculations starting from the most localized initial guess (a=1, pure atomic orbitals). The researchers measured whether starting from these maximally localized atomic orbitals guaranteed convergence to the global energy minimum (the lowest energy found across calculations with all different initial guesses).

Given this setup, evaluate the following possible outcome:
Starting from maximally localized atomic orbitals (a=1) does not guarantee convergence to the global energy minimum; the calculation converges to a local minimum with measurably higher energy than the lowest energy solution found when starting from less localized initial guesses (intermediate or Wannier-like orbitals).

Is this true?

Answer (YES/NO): YES